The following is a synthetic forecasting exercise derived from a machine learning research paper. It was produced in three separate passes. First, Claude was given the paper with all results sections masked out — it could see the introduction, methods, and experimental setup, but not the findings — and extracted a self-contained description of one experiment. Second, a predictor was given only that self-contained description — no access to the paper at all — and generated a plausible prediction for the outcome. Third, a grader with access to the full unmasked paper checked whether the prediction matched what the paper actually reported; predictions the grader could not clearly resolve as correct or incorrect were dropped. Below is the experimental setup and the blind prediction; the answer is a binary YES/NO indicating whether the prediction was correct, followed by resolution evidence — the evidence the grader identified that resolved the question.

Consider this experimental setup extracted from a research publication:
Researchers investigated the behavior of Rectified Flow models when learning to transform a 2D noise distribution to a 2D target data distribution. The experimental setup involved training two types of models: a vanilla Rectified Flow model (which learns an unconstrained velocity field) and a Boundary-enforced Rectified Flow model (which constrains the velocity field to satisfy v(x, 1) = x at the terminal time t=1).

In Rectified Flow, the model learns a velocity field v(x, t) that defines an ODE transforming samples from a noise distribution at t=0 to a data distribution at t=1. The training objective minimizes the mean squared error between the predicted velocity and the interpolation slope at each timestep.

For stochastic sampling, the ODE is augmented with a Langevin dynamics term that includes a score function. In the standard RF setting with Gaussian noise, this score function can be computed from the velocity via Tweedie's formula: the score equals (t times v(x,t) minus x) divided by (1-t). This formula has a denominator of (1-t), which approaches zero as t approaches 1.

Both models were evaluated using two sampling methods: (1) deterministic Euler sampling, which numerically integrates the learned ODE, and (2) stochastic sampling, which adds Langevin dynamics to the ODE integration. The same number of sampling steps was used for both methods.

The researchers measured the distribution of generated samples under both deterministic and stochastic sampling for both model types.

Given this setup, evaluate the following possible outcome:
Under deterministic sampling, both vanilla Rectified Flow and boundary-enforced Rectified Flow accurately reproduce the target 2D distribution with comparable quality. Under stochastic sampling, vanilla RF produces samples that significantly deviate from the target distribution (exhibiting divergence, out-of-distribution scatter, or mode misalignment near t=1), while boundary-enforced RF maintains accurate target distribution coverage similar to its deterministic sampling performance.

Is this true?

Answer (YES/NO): NO